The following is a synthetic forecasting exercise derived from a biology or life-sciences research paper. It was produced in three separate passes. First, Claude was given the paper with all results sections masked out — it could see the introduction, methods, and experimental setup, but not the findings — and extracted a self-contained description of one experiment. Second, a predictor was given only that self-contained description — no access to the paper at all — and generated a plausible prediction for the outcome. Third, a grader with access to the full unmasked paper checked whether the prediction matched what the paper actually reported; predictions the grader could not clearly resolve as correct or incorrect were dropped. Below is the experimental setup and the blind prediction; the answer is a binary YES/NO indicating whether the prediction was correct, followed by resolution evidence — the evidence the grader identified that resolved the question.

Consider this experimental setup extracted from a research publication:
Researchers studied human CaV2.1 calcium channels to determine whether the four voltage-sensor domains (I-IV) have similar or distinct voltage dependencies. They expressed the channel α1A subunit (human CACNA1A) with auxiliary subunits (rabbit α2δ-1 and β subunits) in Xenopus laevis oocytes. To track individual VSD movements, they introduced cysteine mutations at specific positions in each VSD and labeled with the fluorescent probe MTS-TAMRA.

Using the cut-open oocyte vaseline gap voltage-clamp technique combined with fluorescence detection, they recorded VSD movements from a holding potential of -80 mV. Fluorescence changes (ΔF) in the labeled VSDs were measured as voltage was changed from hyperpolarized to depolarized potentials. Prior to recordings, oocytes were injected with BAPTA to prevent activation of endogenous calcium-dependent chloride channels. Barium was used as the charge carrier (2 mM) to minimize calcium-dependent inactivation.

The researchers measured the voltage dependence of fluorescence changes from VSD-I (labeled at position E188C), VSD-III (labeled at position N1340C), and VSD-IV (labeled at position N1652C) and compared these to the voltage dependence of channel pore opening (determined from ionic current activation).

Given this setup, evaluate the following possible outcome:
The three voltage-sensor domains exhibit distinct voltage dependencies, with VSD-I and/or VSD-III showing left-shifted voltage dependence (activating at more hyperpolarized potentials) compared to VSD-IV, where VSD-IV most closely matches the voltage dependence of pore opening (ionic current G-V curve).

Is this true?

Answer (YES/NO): NO